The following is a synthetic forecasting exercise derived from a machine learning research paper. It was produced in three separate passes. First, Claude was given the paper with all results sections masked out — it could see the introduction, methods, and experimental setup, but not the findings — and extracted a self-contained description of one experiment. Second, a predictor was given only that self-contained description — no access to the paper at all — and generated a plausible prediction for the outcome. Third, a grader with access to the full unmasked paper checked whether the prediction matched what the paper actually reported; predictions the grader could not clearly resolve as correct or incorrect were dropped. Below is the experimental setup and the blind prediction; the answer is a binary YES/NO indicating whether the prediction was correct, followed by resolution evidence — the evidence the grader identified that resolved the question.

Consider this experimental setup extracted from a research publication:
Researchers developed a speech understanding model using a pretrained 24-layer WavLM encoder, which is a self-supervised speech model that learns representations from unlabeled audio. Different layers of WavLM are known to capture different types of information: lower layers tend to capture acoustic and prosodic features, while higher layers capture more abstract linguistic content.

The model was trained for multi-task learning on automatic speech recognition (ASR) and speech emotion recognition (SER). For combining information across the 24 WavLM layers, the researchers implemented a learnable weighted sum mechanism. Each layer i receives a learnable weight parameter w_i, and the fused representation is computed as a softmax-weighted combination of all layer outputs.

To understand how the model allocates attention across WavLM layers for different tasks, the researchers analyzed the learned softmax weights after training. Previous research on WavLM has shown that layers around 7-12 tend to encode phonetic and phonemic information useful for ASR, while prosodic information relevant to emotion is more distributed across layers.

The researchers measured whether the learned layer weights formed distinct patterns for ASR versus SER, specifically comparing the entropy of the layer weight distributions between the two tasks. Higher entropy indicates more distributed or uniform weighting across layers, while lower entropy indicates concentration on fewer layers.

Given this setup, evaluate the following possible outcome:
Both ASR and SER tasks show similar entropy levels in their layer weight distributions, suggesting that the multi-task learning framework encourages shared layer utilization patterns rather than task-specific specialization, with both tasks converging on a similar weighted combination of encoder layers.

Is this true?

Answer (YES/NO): NO